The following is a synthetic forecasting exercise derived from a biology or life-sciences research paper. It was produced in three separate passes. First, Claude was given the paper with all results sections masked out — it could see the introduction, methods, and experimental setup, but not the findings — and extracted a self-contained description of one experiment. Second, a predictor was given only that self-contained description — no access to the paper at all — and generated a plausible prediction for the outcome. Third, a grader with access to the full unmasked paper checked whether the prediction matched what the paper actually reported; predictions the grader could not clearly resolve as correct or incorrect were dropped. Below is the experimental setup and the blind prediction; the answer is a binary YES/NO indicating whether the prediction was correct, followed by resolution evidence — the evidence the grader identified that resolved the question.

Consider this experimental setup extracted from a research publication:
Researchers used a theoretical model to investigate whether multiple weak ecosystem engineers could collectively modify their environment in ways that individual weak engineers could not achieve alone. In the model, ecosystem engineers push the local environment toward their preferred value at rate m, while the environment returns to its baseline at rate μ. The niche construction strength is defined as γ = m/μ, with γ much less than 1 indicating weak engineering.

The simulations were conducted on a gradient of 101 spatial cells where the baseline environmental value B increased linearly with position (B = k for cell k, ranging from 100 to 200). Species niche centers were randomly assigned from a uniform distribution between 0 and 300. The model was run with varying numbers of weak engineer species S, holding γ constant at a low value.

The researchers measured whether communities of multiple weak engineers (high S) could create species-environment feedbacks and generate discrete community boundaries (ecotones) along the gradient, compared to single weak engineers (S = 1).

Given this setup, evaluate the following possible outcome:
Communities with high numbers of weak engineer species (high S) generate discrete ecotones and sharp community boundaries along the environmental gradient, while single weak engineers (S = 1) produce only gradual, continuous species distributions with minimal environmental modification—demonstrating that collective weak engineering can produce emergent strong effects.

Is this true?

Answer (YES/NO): YES